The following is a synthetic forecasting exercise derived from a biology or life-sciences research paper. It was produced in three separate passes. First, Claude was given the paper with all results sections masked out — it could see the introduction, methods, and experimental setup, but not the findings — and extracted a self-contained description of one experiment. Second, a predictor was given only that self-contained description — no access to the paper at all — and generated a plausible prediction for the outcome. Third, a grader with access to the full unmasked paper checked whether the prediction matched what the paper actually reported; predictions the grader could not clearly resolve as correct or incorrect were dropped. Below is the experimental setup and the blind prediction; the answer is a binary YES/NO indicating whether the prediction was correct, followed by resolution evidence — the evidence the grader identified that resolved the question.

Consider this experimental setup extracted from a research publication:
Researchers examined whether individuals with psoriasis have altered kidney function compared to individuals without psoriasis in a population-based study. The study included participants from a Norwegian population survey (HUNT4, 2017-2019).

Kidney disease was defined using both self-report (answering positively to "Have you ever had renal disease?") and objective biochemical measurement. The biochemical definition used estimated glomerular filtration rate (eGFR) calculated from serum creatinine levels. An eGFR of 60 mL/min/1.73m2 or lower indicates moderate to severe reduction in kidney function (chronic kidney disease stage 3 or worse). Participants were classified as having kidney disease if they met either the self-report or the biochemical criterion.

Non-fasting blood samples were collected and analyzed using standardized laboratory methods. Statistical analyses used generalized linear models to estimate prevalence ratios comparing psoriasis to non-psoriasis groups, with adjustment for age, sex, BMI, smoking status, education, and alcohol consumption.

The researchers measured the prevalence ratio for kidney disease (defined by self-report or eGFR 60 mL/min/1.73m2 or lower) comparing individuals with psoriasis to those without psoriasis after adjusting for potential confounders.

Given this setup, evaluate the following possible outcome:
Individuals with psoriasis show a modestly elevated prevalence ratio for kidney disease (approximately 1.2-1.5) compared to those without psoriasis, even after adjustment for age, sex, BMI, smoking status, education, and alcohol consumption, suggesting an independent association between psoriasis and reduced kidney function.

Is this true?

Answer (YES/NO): NO